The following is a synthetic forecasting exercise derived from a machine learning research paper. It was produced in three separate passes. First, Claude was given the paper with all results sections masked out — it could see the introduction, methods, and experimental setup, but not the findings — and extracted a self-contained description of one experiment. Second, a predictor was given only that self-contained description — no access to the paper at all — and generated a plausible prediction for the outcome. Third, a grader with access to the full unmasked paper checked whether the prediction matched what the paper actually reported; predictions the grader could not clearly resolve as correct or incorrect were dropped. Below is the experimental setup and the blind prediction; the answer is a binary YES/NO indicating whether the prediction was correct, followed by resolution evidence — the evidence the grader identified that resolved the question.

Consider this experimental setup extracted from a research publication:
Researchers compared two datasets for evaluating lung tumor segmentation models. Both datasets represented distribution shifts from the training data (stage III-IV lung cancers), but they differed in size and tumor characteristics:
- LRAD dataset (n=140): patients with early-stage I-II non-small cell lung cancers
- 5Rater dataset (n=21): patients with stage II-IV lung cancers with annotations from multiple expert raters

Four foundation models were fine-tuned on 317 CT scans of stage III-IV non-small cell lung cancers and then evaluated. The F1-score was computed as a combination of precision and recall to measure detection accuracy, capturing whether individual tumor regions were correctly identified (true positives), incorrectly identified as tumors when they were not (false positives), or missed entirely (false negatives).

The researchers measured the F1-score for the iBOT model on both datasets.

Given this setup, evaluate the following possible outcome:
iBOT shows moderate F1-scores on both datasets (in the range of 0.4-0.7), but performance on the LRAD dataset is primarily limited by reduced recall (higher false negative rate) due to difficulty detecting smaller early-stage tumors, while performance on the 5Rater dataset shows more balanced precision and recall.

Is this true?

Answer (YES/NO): NO